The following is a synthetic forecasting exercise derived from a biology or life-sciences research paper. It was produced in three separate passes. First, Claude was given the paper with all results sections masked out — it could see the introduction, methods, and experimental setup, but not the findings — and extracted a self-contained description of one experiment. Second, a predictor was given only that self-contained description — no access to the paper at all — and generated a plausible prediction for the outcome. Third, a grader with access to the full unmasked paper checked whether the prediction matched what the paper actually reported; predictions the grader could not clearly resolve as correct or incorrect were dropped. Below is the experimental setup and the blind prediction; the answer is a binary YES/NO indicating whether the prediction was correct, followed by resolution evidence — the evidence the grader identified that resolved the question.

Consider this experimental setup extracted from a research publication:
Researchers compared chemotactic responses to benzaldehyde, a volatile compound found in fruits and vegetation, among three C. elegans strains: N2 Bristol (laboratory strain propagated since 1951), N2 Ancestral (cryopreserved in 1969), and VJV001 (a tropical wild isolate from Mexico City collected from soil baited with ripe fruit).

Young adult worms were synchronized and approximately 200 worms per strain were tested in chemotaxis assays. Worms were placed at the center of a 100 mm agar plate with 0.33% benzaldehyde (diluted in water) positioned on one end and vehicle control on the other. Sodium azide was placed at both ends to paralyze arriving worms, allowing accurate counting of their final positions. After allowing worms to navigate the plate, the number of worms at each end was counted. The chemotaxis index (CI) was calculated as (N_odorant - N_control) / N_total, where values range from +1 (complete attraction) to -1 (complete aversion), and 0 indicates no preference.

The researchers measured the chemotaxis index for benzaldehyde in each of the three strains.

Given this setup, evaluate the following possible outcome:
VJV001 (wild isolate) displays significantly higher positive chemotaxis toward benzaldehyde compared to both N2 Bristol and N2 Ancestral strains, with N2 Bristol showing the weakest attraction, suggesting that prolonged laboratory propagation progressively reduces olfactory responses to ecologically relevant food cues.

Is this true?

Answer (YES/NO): NO